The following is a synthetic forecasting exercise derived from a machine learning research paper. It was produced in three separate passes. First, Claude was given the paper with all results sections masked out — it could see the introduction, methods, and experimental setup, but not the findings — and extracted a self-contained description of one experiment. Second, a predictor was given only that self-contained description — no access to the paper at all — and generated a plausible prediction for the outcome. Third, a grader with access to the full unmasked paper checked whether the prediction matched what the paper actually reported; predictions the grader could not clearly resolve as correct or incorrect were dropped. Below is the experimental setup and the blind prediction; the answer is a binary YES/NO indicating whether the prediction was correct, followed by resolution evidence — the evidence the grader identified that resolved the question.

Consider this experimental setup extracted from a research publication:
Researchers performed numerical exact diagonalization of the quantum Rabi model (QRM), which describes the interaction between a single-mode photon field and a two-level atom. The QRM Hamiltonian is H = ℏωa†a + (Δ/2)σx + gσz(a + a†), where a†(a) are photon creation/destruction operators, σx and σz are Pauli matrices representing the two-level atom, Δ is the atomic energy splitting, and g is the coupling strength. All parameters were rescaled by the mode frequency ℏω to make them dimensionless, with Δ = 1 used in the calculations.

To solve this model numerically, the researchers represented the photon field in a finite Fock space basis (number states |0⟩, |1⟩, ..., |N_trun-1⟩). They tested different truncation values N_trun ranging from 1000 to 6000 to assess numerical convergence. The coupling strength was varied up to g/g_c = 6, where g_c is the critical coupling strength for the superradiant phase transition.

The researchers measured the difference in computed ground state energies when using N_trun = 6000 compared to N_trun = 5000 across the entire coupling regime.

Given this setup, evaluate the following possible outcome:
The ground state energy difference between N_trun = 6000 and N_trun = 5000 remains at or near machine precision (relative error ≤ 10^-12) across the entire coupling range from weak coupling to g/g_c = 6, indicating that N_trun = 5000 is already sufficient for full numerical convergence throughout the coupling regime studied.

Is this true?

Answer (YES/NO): YES